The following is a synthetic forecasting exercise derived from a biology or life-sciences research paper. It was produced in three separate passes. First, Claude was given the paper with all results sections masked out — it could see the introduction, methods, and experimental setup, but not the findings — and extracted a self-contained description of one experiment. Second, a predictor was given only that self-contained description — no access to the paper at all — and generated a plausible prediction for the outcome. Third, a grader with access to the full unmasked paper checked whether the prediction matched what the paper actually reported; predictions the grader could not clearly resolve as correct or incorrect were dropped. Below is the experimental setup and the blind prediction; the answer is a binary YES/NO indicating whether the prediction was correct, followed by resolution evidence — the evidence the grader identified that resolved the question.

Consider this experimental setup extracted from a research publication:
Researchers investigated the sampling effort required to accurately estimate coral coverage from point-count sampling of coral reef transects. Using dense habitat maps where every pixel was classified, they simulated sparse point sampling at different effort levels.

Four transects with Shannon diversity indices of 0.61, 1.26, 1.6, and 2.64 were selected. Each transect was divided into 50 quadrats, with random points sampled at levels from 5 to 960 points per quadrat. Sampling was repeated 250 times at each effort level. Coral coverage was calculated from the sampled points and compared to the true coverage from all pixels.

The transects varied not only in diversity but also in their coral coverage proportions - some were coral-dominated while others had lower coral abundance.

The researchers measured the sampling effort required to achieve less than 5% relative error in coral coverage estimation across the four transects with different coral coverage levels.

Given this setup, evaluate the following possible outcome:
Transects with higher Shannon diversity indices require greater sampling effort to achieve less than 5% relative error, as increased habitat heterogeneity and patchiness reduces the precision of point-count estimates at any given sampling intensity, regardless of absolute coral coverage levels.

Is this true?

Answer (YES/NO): NO